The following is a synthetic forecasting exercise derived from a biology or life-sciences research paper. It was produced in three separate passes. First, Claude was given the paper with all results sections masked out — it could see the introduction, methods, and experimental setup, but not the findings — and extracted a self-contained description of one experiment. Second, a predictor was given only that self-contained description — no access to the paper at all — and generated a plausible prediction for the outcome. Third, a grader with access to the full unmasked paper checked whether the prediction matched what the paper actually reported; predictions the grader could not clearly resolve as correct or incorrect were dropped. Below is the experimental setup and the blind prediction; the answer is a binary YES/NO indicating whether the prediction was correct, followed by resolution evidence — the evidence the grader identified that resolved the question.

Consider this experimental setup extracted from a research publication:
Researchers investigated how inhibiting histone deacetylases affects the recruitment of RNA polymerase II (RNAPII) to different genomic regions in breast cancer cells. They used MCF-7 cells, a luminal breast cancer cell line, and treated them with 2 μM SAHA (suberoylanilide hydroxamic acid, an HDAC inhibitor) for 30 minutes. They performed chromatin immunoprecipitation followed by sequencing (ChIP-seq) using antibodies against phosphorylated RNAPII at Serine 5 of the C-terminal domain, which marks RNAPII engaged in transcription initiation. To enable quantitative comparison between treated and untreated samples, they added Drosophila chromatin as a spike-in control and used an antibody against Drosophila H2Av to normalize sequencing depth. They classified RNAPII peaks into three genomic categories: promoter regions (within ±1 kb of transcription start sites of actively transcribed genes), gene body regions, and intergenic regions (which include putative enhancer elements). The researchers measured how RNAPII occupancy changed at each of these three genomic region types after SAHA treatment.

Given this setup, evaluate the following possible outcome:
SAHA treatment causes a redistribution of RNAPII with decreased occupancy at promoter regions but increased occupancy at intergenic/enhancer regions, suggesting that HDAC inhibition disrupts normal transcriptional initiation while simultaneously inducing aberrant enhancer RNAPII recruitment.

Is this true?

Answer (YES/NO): NO